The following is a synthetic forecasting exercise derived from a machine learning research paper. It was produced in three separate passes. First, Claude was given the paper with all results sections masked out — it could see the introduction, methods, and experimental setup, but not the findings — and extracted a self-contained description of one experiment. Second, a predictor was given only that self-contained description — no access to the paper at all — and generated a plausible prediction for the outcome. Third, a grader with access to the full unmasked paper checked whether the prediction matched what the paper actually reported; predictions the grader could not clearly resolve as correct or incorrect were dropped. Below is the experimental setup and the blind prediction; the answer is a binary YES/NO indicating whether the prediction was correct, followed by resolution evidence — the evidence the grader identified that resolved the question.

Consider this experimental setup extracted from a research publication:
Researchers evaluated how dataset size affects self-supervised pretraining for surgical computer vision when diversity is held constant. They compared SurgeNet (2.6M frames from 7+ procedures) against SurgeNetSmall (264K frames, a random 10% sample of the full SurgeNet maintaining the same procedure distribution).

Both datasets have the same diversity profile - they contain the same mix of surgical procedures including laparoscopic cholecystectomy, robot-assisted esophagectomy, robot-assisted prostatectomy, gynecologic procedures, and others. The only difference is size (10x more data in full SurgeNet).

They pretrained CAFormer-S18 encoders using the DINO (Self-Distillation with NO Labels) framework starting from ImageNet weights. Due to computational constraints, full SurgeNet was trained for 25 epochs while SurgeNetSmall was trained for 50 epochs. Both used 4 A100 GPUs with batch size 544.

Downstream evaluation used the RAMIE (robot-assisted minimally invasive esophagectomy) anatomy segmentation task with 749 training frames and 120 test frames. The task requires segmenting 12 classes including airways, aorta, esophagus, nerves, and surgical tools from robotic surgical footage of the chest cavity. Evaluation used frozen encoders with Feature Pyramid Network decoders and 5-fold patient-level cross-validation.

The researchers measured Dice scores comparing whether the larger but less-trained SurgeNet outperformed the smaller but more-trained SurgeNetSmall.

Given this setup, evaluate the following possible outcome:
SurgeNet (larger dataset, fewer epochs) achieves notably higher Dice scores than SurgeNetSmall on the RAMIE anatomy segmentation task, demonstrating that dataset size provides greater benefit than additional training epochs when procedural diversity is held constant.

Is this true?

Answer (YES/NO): YES